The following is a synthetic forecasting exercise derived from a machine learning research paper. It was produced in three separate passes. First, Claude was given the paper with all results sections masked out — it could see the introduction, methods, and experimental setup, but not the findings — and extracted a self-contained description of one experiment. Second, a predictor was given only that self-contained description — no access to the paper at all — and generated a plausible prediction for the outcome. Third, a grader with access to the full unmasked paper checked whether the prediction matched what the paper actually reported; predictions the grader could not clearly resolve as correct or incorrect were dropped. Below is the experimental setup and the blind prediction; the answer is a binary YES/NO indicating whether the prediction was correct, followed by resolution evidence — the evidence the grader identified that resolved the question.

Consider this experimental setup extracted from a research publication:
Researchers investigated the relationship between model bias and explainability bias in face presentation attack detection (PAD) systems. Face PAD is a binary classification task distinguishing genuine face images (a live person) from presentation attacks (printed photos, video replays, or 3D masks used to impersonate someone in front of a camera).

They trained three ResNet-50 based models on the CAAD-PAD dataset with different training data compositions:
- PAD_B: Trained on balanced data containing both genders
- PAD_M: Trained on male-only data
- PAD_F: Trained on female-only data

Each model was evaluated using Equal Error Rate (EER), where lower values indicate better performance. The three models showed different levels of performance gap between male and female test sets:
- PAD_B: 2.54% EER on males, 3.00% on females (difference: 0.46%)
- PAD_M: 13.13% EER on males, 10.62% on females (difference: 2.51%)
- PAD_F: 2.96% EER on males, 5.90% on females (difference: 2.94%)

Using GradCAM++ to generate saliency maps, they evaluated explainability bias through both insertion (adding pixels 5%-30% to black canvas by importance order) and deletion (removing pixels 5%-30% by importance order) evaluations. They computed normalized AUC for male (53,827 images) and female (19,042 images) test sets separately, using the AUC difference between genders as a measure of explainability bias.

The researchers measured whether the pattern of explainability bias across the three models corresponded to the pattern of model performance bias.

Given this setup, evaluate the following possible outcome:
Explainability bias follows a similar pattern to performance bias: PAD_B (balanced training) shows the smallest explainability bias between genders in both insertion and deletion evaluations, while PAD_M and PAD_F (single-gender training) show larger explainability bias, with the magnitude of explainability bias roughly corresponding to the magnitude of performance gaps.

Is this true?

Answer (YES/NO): NO